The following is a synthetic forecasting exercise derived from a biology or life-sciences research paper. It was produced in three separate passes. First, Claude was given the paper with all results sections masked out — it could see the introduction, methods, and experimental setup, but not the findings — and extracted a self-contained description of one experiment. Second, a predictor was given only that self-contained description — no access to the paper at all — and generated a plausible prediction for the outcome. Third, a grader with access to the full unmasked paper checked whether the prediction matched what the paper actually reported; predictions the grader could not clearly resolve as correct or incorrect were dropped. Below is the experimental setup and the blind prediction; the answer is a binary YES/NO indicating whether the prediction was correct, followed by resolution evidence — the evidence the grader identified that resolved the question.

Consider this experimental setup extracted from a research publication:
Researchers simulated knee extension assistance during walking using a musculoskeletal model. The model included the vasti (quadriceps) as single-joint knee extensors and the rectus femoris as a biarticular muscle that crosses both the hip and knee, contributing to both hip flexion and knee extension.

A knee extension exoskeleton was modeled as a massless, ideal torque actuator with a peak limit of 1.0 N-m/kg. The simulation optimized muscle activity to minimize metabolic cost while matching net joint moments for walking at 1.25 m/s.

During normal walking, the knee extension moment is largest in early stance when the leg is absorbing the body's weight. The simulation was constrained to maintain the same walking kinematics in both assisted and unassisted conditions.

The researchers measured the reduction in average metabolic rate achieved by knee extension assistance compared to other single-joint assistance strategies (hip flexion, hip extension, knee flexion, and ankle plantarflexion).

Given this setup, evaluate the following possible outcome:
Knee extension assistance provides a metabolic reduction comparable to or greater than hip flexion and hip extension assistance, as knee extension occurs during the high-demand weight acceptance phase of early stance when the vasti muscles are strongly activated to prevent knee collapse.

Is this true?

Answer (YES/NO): NO